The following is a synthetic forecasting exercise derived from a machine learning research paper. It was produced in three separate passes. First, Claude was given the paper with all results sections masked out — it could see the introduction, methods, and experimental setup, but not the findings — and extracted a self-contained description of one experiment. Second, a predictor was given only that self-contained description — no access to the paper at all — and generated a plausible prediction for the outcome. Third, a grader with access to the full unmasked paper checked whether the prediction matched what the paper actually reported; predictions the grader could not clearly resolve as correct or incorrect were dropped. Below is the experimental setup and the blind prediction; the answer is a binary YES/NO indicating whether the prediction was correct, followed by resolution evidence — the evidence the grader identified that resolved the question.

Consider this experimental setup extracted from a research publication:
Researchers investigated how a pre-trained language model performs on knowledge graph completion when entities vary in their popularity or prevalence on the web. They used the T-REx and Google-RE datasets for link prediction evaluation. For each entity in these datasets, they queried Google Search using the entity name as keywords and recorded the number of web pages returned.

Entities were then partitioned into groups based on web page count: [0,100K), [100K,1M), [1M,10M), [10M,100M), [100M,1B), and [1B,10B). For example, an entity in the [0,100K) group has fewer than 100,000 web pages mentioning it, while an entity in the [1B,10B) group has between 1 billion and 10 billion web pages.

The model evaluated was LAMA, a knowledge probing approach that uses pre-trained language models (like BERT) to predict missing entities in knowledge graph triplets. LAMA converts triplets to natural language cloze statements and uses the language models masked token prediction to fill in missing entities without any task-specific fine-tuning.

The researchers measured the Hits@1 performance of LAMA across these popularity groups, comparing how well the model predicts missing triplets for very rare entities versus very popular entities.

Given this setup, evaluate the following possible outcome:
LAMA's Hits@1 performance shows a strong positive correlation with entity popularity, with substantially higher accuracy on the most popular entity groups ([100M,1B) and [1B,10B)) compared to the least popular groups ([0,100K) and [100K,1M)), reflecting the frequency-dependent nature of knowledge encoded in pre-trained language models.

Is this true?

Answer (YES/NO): NO